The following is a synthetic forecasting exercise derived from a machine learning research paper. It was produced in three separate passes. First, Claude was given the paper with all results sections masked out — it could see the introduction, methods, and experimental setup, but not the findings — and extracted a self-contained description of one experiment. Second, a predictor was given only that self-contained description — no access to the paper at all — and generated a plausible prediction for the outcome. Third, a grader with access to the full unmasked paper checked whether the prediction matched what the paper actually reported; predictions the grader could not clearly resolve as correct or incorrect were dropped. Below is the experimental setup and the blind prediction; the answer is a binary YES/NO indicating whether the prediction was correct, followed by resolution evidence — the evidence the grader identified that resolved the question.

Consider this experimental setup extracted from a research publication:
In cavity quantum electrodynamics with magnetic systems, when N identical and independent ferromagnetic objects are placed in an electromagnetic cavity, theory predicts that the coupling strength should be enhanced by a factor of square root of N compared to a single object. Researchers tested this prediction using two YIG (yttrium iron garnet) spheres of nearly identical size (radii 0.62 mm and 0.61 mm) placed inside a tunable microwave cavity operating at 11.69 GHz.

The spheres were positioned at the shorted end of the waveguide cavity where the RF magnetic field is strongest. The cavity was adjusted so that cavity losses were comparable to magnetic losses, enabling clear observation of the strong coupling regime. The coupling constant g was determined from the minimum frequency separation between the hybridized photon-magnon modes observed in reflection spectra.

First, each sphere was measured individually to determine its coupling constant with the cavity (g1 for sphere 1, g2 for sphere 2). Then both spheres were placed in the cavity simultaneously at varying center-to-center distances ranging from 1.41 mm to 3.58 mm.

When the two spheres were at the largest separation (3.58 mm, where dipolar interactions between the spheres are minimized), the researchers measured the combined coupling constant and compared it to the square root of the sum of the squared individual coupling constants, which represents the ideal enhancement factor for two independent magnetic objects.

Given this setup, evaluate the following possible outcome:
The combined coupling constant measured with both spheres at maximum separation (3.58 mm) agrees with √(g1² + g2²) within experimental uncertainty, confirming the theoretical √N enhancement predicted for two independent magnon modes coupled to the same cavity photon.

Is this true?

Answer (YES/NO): YES